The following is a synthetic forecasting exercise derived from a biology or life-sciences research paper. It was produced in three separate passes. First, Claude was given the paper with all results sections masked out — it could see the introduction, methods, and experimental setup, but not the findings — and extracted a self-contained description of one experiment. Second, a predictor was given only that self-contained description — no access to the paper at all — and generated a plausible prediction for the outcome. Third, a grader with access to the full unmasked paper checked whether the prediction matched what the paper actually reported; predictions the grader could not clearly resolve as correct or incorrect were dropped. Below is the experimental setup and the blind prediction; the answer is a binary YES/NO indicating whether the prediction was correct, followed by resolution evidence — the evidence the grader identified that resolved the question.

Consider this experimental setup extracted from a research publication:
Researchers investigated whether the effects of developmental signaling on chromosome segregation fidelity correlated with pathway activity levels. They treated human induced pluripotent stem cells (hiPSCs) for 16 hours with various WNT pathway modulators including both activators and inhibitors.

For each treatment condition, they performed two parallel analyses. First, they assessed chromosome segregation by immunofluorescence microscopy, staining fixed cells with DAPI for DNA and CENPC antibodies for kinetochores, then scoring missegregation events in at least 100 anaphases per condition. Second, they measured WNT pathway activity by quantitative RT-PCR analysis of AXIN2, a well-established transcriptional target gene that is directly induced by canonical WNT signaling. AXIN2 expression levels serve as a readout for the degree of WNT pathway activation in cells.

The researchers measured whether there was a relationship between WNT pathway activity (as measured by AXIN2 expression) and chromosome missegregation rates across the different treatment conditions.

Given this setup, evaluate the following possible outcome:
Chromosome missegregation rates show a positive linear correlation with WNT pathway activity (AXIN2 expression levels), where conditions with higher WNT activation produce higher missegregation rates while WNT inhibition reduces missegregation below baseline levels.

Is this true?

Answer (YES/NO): NO